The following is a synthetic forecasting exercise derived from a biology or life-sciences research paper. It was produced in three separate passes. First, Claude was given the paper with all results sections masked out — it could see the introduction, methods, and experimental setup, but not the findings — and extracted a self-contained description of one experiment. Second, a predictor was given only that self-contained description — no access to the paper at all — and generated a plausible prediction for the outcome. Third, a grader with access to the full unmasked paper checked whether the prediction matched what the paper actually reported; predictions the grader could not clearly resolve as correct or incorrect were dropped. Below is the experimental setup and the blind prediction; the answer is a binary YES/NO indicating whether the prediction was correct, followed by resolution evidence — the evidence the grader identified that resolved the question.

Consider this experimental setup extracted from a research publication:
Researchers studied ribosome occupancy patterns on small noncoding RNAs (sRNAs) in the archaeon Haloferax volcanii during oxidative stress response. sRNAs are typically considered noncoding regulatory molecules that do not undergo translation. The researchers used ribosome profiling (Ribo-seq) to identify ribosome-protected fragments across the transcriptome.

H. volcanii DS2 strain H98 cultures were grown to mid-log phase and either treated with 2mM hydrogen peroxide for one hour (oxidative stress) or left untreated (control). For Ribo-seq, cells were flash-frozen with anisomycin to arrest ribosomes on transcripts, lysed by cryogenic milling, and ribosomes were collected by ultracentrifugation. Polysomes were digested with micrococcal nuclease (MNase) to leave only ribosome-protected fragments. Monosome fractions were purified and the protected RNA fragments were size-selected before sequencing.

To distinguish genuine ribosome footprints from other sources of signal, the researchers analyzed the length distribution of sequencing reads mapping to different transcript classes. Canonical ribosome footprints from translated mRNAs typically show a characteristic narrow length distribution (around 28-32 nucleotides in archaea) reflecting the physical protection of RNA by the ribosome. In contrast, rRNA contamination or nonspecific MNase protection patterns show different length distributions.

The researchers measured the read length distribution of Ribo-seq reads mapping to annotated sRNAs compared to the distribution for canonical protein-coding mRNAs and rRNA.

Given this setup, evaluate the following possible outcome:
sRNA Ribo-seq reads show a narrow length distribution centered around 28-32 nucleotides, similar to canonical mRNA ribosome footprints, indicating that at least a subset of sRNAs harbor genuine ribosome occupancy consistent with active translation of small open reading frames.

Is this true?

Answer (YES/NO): NO